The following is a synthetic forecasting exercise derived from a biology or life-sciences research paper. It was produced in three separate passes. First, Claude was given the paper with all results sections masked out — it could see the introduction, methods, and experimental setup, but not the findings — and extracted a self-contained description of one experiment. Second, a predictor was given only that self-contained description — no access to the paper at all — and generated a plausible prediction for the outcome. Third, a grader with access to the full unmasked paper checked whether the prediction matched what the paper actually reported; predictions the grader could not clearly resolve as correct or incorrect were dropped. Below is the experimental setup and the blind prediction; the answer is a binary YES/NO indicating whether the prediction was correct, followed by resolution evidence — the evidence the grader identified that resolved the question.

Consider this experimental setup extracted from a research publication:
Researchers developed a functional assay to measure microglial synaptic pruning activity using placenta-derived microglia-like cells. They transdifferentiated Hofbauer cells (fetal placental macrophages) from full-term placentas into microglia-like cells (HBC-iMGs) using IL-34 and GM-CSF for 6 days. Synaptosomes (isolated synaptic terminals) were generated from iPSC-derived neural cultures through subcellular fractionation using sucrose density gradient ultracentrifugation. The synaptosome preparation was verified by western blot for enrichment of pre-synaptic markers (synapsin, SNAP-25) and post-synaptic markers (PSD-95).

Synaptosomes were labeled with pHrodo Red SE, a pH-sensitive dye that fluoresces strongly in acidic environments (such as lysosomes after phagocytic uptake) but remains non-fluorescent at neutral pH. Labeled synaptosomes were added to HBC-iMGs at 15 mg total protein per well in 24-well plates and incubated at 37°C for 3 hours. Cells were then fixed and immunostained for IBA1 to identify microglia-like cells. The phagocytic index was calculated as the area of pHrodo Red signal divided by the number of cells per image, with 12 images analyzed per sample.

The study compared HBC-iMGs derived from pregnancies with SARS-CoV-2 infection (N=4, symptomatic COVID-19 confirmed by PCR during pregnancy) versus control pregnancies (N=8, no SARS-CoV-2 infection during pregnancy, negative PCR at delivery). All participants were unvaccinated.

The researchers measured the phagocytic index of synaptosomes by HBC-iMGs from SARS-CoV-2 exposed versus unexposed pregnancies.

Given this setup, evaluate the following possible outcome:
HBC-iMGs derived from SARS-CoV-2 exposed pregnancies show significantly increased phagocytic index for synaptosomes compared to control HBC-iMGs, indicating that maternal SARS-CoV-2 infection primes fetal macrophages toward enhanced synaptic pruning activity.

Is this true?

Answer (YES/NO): NO